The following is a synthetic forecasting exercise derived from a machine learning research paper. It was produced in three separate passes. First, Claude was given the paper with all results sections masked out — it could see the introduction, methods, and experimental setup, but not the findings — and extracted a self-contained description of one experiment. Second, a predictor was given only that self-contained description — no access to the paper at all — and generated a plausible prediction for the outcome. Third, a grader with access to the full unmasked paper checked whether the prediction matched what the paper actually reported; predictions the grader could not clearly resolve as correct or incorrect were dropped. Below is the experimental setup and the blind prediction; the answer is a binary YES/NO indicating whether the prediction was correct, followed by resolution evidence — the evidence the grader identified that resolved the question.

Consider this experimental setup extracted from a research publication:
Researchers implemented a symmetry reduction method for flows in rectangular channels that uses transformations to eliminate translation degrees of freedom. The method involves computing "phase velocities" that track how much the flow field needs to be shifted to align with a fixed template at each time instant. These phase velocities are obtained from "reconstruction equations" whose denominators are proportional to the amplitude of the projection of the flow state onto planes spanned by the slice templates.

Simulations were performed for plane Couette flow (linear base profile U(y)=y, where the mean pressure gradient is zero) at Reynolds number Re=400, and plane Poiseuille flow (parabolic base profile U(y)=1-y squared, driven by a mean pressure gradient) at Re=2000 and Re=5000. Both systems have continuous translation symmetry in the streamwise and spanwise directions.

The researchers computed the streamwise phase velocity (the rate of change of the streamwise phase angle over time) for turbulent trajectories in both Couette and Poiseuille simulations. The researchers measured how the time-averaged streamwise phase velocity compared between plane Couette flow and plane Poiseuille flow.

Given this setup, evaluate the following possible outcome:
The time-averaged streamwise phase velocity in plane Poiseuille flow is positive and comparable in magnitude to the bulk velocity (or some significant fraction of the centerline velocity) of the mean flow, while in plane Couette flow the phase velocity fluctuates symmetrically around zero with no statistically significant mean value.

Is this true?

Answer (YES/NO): YES